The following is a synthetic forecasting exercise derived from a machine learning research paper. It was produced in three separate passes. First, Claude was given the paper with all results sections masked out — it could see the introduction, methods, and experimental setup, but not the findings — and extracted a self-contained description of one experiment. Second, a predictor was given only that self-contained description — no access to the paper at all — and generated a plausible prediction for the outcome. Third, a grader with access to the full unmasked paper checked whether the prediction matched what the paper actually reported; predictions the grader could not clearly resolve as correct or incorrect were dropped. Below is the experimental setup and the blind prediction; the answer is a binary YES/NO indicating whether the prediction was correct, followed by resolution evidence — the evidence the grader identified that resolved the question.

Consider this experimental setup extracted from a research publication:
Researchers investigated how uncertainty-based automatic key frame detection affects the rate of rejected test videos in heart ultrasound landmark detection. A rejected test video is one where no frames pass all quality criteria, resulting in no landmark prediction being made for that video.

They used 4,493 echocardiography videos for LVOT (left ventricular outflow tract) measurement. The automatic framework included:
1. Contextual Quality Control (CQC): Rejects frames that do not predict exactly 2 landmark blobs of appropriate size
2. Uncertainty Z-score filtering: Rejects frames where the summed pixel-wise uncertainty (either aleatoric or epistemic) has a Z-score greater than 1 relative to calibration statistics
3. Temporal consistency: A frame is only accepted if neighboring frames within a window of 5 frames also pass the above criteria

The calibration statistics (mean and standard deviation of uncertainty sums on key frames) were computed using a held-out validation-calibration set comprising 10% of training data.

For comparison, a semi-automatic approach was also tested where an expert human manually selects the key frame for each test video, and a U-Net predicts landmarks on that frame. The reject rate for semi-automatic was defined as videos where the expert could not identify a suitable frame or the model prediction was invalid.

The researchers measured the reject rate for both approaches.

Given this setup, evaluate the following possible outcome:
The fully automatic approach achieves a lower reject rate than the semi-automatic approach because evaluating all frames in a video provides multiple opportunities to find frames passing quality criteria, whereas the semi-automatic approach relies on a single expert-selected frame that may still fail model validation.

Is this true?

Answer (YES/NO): NO